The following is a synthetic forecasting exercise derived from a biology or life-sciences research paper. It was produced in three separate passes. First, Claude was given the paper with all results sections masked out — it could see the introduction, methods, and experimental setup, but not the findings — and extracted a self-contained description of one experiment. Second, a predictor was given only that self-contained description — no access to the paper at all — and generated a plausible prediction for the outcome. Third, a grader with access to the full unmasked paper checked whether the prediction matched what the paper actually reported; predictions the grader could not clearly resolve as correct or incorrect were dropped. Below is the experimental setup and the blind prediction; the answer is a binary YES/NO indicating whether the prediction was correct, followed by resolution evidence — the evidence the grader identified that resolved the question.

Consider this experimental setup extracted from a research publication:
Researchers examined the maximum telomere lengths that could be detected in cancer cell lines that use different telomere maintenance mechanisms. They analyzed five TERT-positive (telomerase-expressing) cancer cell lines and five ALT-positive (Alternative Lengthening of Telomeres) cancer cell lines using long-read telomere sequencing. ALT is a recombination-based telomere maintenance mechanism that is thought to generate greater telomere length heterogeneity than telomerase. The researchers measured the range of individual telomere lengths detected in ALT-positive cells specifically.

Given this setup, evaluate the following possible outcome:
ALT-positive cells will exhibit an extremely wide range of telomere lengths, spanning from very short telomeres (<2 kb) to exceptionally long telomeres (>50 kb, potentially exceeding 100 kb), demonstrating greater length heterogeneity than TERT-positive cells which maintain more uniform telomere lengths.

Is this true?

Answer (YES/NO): YES